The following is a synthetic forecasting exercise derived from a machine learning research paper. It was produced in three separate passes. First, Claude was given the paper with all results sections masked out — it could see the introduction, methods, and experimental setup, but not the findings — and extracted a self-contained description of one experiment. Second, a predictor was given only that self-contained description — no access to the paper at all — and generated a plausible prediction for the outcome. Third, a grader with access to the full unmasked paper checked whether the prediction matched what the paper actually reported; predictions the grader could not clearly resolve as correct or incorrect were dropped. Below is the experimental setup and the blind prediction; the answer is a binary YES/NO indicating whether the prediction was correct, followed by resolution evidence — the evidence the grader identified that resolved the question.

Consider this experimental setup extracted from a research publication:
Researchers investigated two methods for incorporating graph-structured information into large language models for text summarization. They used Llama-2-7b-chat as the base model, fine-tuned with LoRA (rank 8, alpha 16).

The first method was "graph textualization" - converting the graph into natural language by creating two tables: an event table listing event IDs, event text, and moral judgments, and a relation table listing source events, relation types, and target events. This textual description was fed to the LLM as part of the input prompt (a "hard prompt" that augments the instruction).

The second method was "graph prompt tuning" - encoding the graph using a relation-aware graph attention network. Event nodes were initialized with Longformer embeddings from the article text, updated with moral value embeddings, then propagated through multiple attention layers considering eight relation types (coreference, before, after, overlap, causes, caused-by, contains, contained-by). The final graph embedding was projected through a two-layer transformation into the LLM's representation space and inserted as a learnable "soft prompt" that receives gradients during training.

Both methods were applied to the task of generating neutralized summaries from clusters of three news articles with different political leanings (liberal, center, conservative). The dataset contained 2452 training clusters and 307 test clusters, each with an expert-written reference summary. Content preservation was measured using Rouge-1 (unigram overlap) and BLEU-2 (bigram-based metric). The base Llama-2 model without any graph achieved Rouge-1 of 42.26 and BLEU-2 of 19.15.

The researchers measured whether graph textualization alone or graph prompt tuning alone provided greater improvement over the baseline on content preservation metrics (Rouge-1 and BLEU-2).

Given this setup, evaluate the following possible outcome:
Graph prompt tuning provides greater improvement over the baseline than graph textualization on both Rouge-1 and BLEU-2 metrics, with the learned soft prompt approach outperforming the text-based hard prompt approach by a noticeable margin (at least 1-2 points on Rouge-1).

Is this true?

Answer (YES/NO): NO